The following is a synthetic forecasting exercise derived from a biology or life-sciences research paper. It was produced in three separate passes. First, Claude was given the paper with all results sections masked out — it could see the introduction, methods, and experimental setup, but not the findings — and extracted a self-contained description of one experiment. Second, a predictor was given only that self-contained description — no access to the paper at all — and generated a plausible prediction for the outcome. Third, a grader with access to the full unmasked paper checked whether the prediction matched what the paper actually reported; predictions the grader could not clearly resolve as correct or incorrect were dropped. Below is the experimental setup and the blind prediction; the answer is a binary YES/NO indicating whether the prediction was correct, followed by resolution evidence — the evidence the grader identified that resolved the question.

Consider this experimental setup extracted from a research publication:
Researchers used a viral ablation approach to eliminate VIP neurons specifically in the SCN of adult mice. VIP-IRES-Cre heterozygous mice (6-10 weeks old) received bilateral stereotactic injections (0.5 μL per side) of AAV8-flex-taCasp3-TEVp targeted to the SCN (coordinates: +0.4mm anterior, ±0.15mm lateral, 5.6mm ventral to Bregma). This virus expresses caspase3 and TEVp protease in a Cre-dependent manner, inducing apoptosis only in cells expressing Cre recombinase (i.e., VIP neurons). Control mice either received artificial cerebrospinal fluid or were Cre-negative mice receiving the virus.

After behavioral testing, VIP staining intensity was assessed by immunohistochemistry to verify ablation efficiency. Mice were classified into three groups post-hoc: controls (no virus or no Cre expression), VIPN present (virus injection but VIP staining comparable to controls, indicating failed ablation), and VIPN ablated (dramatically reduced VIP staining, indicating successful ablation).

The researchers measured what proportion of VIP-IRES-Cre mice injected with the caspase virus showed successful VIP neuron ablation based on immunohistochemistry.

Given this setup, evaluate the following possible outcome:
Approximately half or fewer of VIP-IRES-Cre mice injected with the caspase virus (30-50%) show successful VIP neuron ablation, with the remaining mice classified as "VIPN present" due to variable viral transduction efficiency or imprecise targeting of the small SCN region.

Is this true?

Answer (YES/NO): NO